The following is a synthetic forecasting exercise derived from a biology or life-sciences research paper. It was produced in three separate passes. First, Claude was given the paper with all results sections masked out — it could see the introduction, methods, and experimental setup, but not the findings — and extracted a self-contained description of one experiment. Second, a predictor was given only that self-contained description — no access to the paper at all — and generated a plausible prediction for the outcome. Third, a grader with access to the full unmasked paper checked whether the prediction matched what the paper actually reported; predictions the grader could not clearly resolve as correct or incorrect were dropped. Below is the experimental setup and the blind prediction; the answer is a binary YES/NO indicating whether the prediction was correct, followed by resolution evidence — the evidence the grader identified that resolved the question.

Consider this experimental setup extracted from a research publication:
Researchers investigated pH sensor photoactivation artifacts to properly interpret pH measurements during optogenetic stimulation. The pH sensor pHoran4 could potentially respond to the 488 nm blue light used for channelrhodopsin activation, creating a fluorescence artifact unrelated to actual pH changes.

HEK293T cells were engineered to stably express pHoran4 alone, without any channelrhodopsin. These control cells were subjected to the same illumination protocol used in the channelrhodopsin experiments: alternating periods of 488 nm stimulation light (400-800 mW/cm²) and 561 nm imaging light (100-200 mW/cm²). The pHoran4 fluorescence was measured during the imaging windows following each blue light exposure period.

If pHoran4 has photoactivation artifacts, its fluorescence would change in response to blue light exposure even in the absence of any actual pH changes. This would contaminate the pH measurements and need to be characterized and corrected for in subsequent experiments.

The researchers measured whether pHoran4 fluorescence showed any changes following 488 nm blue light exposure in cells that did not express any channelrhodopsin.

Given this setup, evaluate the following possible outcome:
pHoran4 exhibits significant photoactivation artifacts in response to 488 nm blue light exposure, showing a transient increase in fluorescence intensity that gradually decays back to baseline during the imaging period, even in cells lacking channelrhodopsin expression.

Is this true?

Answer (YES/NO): NO